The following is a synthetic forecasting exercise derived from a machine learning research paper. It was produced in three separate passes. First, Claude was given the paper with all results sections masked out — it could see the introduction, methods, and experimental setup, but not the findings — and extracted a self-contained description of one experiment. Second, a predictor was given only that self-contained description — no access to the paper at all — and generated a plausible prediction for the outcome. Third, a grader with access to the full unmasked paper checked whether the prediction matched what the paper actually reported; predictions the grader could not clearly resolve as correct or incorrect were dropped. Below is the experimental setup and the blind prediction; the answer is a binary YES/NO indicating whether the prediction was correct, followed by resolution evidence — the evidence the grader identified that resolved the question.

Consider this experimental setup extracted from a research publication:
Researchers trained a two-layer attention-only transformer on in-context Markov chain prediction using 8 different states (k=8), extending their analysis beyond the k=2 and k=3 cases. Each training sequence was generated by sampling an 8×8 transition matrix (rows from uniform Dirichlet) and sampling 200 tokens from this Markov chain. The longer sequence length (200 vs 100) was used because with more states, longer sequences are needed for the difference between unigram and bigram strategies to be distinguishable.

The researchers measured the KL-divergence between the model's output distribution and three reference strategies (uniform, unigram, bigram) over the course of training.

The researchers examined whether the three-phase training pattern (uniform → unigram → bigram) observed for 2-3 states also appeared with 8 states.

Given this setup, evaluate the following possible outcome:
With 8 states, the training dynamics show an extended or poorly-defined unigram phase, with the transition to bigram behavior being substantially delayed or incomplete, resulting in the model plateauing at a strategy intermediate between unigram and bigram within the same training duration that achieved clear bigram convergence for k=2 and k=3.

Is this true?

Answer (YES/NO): NO